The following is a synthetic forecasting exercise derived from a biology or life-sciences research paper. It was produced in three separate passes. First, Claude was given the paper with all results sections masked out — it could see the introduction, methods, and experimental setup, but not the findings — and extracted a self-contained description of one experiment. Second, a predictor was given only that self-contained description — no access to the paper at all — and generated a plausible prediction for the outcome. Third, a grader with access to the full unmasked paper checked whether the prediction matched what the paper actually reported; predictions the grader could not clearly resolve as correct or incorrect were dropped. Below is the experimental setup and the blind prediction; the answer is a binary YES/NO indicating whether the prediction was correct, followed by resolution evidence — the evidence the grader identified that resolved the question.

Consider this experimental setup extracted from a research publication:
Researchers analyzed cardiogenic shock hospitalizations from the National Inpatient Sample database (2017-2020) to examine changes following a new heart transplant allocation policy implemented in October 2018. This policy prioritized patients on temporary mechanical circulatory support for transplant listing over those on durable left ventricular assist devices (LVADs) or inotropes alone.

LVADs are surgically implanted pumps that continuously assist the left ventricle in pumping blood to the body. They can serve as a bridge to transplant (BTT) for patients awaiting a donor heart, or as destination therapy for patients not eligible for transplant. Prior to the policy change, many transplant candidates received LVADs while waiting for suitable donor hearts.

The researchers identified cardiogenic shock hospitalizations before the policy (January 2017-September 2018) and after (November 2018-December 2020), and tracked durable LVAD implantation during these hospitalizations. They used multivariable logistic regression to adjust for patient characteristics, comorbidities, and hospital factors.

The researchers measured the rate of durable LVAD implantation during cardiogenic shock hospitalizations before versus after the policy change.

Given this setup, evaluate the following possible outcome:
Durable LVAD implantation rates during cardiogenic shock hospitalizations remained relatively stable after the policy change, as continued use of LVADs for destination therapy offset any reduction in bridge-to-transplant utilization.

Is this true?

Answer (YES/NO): NO